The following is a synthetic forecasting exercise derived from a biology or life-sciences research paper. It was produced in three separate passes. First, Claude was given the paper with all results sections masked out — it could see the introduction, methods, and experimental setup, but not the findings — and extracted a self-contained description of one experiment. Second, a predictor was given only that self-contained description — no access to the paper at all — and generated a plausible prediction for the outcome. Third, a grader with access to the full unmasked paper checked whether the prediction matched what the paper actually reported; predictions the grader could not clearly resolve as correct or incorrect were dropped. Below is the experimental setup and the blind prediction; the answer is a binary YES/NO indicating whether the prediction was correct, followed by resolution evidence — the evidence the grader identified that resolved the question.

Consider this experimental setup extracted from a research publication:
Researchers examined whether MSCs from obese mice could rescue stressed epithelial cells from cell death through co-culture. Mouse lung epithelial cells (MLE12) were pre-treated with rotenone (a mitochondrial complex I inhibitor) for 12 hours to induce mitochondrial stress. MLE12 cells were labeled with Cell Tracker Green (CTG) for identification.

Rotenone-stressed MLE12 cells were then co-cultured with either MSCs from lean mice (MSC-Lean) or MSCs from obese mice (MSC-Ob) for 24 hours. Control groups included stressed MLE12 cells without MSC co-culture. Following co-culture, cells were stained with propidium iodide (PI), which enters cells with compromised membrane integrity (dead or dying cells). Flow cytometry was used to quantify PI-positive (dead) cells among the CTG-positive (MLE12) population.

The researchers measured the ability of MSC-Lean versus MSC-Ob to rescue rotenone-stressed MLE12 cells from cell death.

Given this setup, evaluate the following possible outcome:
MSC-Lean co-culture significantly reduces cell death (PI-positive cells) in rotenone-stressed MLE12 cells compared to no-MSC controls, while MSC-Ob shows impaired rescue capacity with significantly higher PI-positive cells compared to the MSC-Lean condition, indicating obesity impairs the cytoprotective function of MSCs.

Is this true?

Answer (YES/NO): YES